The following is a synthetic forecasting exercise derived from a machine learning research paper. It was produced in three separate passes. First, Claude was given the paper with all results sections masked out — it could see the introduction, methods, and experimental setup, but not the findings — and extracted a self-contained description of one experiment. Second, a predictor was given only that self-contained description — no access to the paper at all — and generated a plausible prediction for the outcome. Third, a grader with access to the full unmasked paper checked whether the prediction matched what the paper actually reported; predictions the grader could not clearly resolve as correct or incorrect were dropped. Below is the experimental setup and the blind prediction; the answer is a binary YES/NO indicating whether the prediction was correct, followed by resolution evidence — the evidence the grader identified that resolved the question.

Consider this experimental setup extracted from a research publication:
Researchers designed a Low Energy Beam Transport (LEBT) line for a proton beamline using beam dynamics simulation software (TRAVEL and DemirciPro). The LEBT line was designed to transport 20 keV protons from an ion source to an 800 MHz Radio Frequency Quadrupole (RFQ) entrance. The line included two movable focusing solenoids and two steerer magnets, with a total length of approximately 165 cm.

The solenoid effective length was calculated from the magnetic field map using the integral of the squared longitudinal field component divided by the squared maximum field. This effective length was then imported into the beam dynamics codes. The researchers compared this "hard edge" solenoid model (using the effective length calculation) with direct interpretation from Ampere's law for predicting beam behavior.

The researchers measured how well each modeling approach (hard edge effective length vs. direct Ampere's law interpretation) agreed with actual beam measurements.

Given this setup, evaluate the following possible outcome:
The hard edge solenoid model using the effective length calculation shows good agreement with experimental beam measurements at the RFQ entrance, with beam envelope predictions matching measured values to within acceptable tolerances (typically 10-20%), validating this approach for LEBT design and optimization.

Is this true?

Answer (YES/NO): NO